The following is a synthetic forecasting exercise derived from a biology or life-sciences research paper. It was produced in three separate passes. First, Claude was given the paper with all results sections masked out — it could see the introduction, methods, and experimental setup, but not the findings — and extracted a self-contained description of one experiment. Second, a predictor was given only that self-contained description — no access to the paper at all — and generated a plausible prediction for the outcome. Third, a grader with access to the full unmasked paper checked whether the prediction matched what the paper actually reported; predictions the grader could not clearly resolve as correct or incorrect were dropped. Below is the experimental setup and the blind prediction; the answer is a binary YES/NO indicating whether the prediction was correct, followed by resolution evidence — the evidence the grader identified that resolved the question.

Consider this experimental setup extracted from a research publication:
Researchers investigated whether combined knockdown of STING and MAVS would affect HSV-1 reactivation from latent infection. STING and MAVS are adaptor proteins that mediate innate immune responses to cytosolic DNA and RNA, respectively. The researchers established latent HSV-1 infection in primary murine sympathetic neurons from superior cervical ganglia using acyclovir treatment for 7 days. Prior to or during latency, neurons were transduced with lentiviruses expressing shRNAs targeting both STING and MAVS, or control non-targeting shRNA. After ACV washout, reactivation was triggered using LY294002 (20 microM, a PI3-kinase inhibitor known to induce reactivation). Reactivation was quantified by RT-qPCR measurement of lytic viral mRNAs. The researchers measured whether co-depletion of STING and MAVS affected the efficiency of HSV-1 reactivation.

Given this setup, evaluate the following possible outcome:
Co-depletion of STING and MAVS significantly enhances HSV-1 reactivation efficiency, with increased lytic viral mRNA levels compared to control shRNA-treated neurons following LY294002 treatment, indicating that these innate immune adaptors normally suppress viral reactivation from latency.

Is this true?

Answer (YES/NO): NO